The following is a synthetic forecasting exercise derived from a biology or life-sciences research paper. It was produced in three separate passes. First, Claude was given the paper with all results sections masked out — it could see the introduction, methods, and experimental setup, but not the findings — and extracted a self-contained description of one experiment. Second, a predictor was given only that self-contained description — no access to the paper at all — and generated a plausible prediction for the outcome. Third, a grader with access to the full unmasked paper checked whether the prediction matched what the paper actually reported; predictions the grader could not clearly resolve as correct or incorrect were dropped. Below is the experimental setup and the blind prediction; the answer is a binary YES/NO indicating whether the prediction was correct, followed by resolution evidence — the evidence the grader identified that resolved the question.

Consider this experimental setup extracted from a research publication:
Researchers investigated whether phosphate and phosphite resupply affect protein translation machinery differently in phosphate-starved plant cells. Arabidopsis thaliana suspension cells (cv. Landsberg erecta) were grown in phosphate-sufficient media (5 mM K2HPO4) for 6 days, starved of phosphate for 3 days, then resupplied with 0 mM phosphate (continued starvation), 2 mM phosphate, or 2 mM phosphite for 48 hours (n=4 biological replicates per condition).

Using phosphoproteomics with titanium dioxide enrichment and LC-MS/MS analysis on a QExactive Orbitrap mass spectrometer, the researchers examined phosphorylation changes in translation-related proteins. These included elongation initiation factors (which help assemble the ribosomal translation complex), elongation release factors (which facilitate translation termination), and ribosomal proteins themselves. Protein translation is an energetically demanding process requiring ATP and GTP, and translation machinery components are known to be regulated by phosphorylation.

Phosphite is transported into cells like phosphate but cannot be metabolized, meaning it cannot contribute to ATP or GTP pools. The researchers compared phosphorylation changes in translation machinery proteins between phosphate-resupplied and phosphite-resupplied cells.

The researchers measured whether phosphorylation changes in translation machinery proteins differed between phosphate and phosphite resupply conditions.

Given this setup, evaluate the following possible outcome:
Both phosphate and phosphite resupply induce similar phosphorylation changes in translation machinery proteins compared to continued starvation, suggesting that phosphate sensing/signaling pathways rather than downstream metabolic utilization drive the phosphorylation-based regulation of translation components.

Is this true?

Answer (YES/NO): NO